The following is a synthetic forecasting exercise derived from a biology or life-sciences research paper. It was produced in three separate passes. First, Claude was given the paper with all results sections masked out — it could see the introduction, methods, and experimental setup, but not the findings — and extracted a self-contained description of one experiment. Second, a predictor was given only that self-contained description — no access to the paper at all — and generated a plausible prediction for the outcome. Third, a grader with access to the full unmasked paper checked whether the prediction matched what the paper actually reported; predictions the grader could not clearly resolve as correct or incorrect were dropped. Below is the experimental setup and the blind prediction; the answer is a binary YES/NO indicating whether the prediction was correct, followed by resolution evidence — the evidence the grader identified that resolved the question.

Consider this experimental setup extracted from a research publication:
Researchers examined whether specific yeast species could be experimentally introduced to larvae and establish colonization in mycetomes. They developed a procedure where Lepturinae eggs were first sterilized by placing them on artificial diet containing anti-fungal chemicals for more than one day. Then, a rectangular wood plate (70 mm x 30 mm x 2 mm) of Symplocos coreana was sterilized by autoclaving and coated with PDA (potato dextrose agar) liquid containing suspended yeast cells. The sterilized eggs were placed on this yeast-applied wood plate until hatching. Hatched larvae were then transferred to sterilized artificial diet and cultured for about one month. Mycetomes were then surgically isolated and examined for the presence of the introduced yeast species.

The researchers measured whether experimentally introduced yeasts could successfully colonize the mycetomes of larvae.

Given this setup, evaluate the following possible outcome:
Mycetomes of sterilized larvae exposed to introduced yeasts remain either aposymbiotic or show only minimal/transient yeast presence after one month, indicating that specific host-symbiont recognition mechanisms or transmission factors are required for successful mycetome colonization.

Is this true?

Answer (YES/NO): NO